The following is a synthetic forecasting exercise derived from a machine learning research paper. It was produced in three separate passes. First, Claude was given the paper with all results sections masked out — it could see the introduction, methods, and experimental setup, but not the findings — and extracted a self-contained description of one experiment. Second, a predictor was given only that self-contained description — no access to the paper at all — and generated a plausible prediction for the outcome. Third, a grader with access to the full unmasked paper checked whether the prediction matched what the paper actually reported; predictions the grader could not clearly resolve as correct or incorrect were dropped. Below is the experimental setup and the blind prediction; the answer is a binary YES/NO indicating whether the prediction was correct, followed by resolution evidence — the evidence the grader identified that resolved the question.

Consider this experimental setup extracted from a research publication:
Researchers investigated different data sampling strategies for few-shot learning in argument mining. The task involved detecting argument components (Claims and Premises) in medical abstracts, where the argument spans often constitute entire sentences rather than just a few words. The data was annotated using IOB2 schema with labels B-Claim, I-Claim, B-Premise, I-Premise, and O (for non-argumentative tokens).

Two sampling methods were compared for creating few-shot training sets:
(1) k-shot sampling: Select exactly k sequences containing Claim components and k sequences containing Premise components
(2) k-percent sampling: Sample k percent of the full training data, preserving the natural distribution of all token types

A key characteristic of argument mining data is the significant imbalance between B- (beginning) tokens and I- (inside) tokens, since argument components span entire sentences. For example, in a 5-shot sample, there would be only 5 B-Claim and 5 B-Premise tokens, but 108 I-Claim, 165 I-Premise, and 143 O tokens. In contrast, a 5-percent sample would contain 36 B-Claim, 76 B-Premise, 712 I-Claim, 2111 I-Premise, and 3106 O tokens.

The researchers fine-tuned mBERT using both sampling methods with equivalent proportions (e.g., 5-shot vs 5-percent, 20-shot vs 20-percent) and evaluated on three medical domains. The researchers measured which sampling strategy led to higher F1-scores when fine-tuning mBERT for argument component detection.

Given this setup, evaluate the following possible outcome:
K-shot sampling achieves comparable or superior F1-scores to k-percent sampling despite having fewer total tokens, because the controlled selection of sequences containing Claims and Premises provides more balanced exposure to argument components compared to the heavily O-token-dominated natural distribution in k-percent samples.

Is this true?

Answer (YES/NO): NO